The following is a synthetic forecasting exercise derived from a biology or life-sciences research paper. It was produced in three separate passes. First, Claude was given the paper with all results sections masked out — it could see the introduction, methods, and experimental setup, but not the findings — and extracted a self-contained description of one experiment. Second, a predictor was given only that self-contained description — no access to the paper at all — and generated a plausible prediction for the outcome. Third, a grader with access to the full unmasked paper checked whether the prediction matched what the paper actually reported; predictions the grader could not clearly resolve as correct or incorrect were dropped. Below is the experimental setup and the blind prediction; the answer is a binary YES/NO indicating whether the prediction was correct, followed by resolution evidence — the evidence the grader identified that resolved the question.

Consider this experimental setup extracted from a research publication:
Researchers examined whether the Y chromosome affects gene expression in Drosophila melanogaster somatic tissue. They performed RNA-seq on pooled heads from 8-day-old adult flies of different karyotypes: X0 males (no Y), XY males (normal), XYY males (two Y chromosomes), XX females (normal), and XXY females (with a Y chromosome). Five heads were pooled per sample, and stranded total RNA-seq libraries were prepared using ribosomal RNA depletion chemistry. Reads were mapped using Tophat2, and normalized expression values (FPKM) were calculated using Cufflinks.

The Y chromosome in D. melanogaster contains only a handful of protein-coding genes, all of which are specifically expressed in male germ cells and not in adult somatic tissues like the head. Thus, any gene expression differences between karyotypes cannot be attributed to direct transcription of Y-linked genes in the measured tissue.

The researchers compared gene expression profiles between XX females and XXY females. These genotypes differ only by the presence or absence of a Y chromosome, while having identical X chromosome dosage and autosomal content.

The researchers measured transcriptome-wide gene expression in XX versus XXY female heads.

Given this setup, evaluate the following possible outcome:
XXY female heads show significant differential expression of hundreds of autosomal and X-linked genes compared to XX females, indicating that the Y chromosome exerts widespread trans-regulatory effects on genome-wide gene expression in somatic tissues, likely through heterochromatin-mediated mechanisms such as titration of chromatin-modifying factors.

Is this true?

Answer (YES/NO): YES